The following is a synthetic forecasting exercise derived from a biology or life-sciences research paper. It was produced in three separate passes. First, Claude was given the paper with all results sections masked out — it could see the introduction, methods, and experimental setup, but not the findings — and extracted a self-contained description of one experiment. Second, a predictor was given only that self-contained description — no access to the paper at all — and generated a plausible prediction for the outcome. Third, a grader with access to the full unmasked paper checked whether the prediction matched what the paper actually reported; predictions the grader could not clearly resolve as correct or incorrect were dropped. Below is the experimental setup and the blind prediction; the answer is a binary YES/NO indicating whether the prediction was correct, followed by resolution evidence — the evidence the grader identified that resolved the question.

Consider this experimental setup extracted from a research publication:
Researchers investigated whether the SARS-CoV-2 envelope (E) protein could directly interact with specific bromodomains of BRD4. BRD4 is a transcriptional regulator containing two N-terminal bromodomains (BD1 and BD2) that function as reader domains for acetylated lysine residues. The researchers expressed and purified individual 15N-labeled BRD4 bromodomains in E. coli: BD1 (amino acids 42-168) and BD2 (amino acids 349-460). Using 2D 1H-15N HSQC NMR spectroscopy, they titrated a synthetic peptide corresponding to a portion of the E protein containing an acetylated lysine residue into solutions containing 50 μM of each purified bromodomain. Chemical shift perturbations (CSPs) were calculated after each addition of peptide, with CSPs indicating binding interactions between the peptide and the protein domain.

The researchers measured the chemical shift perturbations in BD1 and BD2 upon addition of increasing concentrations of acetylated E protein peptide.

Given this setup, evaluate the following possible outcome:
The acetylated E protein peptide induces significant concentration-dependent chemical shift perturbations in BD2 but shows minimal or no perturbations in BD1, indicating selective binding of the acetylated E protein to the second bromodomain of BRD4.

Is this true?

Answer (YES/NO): YES